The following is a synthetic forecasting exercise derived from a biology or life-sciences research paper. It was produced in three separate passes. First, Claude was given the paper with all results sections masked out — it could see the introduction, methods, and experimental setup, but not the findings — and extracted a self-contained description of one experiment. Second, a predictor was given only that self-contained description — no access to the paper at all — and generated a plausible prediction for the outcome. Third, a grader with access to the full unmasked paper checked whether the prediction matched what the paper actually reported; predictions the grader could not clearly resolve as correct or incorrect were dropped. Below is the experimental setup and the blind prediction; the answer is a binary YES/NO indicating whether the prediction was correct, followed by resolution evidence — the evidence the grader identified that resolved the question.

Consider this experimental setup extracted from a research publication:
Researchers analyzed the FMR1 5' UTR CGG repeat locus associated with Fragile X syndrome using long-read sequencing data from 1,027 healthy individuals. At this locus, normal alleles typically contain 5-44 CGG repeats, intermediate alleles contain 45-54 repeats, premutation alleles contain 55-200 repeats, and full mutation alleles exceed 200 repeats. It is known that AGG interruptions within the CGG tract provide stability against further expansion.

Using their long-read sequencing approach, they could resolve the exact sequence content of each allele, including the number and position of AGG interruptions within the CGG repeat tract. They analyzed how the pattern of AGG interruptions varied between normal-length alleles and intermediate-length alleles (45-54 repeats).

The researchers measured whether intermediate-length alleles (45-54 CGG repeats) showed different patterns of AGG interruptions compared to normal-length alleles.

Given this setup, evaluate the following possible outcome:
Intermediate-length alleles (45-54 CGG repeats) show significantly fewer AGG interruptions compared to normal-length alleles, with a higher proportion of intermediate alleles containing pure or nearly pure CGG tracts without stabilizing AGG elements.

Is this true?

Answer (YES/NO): NO